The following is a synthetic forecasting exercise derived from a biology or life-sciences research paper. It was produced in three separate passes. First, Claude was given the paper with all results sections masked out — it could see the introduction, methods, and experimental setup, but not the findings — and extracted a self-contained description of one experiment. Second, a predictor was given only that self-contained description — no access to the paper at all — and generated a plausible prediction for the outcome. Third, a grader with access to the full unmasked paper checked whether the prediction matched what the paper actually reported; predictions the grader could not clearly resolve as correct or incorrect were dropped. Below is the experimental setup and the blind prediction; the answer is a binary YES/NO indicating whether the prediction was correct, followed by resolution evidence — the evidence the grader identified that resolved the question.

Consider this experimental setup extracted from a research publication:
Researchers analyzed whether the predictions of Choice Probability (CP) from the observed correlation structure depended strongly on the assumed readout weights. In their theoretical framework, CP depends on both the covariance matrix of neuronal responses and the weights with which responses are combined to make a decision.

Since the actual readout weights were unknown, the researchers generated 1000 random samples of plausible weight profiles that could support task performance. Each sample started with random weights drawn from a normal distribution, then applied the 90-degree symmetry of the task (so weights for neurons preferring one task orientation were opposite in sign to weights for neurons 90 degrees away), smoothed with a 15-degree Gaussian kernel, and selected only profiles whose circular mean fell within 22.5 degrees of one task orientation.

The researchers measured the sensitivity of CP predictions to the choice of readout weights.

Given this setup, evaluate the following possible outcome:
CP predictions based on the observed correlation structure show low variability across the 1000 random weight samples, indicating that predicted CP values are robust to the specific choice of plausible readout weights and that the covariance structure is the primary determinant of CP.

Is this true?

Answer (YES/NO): YES